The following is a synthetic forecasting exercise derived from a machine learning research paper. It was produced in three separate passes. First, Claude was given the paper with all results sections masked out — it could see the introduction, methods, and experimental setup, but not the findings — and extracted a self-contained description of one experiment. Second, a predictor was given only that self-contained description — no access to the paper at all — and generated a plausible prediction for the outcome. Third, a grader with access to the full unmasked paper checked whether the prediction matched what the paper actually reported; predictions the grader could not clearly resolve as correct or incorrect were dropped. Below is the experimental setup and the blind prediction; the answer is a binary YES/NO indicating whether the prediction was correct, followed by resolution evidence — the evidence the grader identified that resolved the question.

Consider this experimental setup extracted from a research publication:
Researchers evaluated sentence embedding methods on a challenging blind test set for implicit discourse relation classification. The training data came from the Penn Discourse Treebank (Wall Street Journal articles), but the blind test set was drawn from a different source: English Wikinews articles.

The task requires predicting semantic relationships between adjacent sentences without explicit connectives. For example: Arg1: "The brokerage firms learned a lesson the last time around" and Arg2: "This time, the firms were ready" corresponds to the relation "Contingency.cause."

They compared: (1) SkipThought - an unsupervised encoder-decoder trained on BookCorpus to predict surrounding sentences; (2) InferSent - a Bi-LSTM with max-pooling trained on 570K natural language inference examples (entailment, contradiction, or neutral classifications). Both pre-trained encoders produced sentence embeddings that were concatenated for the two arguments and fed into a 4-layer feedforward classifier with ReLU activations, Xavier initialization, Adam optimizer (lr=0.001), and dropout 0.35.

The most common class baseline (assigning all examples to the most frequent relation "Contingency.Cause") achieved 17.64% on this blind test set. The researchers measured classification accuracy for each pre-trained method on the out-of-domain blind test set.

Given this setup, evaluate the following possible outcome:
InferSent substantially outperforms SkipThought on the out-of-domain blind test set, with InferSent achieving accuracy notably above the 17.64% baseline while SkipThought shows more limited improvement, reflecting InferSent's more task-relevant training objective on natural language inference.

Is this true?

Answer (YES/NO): NO